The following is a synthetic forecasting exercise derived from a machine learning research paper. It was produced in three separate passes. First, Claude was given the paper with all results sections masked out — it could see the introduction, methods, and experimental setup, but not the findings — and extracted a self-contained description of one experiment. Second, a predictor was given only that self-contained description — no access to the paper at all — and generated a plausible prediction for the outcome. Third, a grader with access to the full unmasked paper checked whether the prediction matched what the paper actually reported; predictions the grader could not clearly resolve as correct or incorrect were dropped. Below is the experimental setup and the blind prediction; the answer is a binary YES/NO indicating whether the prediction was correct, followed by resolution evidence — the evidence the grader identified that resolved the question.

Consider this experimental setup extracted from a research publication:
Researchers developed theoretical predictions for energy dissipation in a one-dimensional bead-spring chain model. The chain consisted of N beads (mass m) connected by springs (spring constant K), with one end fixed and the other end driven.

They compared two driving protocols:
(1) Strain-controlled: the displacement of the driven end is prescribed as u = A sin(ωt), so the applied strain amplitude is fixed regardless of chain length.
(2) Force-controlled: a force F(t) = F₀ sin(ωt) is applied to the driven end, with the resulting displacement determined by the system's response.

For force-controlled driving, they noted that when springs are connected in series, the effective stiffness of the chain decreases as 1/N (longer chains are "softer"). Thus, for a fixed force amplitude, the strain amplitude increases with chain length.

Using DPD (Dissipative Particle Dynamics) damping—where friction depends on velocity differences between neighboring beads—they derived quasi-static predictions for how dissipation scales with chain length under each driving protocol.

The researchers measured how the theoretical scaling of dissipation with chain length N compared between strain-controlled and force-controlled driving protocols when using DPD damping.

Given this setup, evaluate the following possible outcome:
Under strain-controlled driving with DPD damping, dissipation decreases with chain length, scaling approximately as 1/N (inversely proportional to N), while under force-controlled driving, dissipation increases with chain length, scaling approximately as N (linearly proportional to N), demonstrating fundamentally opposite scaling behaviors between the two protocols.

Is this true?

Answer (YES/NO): YES